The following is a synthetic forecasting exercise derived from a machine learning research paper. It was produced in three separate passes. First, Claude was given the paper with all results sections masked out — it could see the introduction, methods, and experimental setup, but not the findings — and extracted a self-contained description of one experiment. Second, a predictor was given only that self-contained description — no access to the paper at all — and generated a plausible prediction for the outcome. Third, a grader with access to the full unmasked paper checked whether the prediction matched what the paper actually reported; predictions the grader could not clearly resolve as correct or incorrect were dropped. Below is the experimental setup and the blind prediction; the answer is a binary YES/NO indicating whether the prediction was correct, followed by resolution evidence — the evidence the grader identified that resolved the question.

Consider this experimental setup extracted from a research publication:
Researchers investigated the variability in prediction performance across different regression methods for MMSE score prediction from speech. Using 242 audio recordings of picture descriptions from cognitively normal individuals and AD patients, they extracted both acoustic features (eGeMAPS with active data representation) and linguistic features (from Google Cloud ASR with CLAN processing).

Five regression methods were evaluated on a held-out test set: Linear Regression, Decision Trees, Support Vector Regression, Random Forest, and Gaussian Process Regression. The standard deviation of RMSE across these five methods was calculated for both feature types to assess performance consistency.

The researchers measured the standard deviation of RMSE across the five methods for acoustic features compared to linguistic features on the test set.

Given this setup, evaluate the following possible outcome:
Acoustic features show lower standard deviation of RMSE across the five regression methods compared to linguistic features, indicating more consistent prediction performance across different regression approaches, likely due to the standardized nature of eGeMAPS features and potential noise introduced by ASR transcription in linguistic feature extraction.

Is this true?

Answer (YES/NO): NO